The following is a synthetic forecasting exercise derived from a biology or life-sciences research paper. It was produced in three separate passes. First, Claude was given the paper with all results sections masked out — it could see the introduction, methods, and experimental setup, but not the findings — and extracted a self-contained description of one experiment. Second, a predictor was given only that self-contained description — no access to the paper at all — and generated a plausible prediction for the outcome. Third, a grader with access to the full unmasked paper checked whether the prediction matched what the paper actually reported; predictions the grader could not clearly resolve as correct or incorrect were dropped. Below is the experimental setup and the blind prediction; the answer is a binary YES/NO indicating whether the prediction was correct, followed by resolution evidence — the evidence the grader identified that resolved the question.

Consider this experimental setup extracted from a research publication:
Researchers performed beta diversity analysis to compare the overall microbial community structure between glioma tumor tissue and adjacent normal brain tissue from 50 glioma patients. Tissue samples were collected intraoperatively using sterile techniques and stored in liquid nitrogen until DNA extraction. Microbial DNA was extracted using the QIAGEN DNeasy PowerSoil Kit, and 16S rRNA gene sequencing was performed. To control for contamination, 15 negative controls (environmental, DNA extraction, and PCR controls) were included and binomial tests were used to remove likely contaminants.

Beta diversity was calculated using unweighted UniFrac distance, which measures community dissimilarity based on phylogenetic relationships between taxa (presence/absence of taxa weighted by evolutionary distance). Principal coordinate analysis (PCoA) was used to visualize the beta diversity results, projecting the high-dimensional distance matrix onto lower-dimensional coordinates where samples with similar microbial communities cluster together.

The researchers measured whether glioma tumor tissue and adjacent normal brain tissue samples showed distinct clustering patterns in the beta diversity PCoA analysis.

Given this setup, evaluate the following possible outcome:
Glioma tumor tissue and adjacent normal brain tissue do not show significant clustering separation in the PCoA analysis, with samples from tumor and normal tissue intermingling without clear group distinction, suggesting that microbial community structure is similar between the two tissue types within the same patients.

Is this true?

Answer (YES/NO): NO